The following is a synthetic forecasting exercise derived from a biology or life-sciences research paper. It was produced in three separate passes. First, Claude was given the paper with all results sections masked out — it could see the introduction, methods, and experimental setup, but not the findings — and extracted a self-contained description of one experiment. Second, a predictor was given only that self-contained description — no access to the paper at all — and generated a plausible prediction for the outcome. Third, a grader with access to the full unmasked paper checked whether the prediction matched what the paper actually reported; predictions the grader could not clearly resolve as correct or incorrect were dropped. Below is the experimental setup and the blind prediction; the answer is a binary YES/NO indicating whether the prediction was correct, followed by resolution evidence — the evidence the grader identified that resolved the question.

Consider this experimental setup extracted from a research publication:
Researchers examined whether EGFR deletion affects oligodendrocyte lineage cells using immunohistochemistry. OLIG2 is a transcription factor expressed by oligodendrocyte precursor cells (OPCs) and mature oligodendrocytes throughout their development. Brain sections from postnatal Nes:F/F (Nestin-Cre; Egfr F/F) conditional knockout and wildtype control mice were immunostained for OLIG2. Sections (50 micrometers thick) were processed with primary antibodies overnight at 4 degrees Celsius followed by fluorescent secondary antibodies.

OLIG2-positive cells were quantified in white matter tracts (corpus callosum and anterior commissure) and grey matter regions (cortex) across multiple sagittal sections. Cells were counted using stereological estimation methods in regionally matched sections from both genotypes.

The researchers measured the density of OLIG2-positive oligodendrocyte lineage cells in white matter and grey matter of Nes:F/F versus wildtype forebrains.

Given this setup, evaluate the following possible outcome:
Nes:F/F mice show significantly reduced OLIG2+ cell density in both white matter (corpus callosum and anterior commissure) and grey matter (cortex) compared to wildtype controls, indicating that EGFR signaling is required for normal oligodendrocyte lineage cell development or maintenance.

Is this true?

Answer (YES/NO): NO